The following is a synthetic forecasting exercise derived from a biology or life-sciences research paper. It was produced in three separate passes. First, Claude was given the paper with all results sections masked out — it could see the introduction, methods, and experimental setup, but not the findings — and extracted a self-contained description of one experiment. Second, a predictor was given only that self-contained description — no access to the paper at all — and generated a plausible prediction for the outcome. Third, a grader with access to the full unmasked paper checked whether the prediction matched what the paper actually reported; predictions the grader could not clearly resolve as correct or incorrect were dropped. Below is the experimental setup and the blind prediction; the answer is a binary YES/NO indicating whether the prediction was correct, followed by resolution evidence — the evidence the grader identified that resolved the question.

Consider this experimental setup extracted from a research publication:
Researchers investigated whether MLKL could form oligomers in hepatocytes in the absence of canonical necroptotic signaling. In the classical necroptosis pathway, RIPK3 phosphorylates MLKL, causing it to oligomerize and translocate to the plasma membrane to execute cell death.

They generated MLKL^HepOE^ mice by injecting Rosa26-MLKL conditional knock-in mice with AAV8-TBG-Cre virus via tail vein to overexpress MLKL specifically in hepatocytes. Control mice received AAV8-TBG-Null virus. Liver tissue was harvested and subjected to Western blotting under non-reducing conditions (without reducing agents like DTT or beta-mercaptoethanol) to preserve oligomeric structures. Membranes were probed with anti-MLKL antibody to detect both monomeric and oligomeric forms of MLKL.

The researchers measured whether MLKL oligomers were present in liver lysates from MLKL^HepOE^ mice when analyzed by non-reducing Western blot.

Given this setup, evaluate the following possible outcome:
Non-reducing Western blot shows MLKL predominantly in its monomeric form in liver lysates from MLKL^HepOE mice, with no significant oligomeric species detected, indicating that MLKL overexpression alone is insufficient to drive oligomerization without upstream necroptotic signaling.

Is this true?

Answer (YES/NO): NO